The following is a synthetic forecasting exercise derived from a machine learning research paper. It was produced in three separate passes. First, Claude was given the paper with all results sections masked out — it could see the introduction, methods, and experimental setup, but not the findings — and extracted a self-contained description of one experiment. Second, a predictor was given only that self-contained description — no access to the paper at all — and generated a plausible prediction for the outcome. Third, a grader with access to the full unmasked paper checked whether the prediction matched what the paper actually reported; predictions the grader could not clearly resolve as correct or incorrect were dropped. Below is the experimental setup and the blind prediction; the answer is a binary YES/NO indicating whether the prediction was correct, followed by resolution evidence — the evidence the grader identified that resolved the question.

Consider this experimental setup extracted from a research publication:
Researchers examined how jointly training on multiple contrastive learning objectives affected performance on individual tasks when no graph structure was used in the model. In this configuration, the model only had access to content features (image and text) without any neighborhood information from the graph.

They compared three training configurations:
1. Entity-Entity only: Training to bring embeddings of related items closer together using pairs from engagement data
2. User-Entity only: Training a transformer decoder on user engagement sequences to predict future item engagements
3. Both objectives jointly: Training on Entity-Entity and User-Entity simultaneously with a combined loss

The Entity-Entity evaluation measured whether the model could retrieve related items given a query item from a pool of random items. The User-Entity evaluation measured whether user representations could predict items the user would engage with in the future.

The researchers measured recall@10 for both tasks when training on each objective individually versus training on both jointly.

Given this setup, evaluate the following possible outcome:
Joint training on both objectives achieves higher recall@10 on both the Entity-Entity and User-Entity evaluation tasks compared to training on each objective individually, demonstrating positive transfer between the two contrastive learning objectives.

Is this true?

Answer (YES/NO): NO